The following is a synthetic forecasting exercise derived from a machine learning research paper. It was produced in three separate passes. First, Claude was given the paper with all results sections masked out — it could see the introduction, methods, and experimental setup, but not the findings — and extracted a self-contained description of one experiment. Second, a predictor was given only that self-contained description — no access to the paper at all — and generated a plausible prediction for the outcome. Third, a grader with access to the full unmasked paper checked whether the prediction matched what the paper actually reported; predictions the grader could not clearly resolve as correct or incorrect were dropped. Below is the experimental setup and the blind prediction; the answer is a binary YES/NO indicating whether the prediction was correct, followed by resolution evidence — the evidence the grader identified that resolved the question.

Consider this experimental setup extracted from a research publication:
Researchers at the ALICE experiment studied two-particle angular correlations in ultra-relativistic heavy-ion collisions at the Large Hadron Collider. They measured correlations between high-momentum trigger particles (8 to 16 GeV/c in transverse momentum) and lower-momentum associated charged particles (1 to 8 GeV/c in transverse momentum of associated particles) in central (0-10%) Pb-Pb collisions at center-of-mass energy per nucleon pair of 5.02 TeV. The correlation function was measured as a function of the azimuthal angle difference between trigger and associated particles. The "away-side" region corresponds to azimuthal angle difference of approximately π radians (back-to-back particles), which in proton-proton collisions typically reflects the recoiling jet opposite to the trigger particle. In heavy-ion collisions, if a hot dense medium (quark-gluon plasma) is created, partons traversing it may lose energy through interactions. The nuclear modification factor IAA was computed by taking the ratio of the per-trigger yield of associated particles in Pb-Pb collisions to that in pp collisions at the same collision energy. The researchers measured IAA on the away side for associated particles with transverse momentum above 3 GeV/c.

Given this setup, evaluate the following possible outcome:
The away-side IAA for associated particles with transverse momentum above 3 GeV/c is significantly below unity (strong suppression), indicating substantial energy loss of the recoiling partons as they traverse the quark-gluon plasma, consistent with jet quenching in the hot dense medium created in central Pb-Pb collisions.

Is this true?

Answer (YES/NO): YES